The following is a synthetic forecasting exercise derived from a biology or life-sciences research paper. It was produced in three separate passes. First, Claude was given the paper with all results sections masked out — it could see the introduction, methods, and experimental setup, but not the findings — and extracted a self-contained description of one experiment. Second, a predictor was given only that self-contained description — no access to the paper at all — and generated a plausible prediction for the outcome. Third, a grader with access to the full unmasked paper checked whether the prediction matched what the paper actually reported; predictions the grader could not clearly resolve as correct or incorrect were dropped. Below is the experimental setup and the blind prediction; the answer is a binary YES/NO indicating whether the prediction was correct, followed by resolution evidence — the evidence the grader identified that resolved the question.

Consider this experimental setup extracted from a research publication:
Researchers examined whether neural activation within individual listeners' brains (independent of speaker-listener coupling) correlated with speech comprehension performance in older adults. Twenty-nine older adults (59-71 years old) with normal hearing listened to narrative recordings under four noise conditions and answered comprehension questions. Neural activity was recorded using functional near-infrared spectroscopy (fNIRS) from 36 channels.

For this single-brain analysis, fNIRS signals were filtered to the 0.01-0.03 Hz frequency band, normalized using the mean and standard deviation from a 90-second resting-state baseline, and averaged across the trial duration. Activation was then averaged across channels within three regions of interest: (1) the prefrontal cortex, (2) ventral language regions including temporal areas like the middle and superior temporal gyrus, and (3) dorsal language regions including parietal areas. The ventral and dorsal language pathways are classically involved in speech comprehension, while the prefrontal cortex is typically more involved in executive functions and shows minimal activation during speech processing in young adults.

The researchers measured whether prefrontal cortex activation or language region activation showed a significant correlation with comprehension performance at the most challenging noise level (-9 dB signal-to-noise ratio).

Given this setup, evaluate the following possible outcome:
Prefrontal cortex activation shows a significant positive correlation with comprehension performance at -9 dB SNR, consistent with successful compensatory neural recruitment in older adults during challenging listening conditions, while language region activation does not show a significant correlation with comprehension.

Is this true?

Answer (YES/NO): NO